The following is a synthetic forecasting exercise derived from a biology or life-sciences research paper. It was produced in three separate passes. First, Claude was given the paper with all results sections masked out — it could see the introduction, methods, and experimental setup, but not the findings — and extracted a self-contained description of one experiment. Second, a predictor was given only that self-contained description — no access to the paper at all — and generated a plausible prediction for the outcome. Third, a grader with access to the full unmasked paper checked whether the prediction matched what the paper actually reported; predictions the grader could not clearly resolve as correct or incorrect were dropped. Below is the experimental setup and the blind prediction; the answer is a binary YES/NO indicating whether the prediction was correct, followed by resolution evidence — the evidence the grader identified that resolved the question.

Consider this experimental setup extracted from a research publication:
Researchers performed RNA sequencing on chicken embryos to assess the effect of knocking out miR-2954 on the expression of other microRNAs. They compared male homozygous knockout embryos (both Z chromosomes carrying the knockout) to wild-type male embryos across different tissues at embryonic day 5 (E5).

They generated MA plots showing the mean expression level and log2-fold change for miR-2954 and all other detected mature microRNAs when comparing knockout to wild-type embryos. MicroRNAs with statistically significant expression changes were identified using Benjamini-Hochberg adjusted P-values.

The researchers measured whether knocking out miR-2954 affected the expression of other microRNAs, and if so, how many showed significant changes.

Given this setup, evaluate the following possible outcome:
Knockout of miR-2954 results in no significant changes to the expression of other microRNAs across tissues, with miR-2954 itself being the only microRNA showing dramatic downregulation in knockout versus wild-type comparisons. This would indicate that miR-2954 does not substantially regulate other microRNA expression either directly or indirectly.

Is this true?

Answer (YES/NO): YES